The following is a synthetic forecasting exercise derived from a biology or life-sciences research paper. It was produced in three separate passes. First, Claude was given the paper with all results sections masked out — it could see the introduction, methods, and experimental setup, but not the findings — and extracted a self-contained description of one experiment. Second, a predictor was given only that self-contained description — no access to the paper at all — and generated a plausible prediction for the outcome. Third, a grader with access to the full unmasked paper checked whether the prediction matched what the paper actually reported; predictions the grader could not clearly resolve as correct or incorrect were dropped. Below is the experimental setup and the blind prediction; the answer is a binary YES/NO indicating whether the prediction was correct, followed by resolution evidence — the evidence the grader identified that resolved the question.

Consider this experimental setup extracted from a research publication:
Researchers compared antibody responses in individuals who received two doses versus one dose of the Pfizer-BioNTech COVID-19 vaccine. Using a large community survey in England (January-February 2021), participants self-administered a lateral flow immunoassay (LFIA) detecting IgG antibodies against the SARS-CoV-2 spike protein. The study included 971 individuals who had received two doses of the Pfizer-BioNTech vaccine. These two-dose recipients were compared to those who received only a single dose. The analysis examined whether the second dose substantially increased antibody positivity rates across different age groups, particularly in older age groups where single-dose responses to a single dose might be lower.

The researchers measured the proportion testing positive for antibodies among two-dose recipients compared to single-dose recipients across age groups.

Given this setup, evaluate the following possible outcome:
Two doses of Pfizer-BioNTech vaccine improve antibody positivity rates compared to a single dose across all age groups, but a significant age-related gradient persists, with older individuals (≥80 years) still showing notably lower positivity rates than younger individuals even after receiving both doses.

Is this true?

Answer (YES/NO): NO